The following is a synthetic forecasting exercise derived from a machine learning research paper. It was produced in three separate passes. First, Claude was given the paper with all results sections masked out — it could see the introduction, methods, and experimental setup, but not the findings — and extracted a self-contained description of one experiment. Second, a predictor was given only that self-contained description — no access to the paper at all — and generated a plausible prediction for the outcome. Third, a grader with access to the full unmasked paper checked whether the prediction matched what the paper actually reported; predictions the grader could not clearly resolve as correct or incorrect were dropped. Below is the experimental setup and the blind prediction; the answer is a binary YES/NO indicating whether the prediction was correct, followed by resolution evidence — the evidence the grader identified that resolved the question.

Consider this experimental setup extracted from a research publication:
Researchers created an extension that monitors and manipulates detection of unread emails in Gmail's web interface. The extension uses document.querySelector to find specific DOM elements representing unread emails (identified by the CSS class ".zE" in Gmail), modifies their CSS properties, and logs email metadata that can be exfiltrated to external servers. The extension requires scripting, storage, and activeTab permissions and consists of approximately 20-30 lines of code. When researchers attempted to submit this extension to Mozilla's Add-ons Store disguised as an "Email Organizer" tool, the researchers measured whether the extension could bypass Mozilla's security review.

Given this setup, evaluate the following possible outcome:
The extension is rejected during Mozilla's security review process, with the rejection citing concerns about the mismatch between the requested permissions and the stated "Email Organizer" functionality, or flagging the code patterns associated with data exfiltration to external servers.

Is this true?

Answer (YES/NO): NO